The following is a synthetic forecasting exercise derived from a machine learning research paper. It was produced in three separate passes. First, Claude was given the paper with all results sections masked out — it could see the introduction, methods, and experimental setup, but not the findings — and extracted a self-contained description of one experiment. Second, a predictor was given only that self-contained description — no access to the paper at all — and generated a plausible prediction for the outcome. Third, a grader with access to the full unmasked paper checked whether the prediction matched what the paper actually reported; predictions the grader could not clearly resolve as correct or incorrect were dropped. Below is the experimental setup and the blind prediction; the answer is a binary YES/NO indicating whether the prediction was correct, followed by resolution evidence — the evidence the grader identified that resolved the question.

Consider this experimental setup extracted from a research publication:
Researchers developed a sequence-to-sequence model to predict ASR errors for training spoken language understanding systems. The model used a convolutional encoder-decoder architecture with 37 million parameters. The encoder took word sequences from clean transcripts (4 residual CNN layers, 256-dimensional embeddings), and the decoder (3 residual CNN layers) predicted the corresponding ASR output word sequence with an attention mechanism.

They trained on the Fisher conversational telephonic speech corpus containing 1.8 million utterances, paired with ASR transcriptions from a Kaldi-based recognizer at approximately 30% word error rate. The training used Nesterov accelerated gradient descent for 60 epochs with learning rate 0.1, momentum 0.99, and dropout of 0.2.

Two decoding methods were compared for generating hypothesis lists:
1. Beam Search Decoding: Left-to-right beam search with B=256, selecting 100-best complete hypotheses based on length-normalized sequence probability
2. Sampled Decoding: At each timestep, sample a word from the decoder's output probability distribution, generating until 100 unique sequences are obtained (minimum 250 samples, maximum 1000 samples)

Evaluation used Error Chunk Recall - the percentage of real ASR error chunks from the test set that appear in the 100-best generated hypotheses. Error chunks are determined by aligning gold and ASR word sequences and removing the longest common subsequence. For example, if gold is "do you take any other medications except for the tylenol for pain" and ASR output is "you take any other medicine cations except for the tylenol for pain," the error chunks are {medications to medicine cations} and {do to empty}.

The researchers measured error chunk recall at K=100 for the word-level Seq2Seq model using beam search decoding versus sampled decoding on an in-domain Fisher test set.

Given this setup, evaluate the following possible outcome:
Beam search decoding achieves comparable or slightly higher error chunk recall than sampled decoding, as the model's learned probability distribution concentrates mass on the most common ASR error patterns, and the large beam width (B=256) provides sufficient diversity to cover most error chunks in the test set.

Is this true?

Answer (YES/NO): NO